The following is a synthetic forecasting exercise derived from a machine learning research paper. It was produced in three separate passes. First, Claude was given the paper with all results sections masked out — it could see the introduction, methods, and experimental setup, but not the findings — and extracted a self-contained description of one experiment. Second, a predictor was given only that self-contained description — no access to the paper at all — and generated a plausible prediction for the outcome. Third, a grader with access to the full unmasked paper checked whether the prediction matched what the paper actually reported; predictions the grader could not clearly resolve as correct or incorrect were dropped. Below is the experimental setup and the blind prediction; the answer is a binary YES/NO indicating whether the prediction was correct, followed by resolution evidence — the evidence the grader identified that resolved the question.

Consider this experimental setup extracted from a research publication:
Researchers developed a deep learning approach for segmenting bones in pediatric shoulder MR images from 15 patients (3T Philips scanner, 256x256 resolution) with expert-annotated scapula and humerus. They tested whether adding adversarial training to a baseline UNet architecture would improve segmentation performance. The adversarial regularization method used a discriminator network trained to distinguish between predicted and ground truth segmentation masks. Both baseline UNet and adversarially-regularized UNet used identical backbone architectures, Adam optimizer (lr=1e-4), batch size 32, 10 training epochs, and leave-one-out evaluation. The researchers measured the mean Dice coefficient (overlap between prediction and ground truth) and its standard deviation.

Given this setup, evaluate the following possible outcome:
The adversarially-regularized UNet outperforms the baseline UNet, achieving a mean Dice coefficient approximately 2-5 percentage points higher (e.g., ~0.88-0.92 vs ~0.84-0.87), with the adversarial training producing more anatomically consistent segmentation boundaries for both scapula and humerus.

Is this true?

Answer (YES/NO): NO